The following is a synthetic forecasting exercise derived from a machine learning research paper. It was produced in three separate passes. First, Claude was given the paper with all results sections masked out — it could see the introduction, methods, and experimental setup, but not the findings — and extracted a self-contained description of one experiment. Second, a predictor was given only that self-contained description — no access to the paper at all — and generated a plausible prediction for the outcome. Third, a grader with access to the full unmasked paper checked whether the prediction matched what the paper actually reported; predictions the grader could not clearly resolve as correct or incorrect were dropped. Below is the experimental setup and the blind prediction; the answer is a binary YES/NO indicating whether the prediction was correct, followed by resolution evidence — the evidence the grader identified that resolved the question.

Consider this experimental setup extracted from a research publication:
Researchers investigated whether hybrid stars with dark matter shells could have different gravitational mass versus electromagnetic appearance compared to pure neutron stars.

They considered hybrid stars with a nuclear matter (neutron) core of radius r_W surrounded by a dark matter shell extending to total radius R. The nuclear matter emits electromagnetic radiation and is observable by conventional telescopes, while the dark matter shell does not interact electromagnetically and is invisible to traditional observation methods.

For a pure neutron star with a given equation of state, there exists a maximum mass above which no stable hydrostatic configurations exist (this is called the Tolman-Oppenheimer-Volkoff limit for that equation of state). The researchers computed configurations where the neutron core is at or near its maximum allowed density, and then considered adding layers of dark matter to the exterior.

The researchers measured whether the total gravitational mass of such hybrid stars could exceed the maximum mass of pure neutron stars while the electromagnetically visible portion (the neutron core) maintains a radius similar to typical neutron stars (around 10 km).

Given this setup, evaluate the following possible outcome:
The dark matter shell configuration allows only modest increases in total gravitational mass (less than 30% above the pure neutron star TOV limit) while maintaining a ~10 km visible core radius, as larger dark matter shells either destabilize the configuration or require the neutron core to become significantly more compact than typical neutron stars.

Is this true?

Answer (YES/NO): YES